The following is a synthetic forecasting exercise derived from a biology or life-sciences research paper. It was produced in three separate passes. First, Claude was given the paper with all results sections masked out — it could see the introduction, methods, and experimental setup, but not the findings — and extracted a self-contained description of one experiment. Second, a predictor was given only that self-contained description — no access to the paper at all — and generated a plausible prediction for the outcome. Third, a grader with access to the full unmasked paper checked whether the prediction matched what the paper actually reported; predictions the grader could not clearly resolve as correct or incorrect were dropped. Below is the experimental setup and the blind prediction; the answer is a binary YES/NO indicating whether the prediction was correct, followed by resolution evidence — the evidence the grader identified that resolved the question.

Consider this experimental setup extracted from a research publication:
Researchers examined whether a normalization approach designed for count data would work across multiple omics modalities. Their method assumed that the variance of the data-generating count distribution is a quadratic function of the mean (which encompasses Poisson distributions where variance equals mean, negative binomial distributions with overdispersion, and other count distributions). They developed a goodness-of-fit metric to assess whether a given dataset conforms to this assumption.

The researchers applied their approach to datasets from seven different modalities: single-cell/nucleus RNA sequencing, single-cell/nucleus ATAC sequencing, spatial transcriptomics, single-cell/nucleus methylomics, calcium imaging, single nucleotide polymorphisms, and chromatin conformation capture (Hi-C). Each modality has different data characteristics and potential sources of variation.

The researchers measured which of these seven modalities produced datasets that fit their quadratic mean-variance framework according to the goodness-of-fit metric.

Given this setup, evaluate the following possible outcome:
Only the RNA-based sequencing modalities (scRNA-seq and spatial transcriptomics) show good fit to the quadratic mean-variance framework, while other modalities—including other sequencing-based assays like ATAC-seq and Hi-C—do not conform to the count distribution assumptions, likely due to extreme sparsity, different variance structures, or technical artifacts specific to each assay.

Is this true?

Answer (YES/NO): NO